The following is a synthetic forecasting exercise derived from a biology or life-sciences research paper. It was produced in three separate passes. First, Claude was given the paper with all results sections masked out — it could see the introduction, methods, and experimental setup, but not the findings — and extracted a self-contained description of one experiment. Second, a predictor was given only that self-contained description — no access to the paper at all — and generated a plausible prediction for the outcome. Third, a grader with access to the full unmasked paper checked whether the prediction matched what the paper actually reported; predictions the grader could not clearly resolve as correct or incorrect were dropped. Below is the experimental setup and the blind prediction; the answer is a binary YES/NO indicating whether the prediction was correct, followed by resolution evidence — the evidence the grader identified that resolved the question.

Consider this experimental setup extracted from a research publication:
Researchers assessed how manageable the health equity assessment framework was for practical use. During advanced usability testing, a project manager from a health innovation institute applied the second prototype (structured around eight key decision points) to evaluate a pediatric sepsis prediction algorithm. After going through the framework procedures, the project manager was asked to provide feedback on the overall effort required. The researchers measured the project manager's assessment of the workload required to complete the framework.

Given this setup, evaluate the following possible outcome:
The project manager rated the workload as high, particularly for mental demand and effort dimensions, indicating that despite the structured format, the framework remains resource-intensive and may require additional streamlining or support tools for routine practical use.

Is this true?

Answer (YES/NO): NO